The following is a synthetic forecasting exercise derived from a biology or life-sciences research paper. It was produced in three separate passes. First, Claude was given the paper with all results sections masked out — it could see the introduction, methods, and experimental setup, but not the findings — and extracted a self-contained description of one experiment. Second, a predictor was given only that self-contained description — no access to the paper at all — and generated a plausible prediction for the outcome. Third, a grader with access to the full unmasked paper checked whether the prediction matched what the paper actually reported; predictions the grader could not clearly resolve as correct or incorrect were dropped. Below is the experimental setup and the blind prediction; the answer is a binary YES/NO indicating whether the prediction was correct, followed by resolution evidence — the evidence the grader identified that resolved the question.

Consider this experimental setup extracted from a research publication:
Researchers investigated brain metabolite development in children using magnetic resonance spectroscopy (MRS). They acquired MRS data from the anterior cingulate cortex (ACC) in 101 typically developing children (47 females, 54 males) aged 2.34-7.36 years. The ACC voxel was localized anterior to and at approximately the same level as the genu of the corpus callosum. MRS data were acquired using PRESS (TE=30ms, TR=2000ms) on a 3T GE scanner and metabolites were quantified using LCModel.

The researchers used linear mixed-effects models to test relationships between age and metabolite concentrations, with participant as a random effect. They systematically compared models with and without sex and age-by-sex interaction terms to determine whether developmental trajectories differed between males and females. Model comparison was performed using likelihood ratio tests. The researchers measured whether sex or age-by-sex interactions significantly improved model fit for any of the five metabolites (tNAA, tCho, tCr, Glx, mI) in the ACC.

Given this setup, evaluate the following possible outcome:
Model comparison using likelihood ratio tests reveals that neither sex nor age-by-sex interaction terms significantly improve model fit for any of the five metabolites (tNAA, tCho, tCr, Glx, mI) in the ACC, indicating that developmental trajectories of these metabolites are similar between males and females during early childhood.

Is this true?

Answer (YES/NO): YES